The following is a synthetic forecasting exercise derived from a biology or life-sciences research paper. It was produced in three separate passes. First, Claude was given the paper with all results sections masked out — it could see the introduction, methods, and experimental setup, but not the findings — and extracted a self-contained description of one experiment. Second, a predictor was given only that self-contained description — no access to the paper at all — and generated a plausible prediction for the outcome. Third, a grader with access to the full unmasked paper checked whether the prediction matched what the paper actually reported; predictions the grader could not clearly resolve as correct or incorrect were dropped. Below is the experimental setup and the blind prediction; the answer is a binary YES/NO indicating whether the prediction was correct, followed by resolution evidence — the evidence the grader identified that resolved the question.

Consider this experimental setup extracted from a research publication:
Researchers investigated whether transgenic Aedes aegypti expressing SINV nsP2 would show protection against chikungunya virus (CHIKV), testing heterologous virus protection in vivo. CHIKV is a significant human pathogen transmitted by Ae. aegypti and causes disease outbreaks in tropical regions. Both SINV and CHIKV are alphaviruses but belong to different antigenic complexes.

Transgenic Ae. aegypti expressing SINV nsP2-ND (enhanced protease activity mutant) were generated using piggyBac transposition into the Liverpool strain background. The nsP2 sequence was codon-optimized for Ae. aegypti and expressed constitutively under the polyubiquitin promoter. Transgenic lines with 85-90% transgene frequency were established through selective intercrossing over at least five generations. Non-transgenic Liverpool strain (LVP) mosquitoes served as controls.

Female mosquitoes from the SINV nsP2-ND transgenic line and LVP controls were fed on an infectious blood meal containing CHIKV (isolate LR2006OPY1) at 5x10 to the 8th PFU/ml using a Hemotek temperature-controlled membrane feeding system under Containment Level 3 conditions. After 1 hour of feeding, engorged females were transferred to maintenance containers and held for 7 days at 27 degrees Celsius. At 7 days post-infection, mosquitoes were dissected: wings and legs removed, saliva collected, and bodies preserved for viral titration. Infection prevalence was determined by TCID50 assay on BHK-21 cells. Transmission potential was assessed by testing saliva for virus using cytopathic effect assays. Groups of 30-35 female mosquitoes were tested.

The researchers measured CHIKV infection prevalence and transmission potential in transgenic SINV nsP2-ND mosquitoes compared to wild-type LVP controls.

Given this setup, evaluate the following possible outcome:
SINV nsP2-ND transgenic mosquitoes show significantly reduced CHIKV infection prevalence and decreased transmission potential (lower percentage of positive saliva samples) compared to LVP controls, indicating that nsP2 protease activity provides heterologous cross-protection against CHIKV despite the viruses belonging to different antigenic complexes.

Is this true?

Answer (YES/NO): NO